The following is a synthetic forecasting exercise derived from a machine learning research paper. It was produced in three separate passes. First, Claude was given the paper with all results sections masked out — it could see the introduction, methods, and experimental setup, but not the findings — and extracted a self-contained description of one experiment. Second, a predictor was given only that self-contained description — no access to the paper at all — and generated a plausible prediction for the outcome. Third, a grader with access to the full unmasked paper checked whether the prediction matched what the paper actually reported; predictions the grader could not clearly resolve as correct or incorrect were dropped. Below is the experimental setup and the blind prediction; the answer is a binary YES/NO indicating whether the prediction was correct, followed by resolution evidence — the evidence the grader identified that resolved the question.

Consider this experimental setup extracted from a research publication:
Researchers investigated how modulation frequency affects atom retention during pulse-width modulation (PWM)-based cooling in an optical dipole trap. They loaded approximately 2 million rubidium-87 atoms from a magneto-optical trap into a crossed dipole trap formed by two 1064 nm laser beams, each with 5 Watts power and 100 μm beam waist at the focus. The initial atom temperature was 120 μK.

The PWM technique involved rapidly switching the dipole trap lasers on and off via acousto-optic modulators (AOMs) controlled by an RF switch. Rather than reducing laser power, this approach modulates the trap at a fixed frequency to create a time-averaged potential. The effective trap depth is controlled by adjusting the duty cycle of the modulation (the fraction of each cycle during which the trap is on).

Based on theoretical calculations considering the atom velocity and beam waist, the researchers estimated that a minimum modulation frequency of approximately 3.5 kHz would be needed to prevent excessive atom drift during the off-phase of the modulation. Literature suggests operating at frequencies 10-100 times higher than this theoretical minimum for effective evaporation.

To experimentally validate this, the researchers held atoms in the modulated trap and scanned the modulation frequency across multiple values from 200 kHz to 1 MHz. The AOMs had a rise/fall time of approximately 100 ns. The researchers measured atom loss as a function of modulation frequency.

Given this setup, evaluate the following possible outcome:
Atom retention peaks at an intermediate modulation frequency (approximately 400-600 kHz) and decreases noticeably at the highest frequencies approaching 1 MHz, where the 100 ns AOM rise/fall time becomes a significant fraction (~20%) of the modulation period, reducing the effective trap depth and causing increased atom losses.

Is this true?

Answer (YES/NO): NO